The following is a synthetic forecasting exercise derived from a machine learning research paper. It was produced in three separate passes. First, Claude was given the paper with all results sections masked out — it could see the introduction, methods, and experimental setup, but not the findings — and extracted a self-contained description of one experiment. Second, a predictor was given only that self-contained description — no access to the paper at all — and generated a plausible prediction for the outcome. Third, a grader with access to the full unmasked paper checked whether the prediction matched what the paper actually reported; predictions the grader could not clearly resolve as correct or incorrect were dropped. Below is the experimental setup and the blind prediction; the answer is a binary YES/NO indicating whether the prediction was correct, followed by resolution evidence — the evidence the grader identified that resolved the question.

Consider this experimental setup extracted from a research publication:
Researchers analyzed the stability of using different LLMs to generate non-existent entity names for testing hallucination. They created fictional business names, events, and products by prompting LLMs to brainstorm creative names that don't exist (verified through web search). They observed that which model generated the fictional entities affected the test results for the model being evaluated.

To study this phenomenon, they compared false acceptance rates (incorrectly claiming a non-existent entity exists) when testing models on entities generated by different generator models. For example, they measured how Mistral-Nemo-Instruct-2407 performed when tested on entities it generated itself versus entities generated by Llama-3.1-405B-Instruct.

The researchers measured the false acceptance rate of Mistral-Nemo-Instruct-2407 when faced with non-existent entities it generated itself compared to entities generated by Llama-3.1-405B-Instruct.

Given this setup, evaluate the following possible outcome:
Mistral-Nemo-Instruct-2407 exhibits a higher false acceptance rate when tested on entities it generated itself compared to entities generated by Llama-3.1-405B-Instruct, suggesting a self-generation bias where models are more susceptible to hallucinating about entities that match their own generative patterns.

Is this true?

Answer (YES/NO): NO